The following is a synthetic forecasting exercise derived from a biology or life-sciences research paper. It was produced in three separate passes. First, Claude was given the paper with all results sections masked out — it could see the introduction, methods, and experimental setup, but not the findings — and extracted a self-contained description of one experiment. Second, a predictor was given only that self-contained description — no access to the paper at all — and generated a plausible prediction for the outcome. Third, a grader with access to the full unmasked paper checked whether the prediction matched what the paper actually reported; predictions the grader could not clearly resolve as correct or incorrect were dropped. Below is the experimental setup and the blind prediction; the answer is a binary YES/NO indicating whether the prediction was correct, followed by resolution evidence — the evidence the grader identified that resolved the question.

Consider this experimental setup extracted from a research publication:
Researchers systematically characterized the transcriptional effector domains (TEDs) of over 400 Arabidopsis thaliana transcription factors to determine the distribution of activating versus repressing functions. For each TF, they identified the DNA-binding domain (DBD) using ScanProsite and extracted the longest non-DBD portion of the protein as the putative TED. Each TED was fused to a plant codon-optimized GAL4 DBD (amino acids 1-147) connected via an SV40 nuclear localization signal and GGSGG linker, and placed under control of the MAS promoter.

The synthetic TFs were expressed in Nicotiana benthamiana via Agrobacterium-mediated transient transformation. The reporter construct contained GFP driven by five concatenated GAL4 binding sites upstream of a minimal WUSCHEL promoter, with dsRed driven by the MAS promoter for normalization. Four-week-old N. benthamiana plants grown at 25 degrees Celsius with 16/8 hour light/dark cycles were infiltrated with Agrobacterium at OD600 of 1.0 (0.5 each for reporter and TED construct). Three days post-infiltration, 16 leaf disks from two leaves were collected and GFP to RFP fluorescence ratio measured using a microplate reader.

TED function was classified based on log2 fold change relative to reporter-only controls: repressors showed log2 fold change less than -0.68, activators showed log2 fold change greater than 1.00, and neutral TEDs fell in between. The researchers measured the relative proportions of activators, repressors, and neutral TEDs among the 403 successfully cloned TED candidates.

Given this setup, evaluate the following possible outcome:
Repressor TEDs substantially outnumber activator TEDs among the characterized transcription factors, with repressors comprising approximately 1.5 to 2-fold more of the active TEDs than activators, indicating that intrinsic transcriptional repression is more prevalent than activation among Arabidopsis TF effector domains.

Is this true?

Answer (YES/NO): NO